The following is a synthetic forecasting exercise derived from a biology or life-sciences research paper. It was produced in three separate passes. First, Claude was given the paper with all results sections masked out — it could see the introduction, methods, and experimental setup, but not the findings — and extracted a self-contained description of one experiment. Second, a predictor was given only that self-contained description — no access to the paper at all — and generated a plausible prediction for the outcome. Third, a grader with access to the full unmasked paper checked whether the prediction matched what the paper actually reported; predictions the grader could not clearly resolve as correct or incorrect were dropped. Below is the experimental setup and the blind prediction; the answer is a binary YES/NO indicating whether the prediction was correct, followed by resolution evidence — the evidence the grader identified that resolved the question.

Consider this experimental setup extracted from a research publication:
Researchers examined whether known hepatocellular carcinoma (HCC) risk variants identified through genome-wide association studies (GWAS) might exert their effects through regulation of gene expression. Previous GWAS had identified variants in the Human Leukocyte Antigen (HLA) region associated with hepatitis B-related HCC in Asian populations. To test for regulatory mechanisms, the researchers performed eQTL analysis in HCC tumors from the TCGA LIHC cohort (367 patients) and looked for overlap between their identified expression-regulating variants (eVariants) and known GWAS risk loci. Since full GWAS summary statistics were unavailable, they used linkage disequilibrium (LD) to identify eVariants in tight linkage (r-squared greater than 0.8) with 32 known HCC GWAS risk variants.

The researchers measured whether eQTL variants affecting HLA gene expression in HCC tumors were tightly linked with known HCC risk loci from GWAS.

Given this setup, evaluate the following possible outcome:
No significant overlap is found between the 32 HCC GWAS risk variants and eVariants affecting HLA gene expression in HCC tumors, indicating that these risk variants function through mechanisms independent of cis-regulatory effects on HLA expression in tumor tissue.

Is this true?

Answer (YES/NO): NO